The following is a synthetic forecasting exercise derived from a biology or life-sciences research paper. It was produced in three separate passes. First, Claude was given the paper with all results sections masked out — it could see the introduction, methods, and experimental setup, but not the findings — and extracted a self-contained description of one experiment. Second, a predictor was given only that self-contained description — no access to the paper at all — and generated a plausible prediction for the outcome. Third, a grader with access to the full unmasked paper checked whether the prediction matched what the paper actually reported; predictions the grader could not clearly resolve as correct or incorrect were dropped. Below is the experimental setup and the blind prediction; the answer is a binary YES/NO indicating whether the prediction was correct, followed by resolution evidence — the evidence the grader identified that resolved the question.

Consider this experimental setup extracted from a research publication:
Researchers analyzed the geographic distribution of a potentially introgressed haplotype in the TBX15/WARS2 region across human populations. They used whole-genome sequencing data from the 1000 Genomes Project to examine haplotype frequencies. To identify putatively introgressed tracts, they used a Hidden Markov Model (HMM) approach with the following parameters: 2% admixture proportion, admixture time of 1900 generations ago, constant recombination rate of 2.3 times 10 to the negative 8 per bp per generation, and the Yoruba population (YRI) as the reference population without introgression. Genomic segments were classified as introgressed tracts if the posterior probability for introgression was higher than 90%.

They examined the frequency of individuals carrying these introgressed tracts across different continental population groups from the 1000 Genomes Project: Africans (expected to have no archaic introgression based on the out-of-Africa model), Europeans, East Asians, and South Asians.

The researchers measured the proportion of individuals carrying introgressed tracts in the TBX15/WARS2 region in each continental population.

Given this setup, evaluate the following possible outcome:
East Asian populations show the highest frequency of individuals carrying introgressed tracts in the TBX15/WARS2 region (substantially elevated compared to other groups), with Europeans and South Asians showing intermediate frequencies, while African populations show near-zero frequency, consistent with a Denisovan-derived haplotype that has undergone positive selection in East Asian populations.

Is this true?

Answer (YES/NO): YES